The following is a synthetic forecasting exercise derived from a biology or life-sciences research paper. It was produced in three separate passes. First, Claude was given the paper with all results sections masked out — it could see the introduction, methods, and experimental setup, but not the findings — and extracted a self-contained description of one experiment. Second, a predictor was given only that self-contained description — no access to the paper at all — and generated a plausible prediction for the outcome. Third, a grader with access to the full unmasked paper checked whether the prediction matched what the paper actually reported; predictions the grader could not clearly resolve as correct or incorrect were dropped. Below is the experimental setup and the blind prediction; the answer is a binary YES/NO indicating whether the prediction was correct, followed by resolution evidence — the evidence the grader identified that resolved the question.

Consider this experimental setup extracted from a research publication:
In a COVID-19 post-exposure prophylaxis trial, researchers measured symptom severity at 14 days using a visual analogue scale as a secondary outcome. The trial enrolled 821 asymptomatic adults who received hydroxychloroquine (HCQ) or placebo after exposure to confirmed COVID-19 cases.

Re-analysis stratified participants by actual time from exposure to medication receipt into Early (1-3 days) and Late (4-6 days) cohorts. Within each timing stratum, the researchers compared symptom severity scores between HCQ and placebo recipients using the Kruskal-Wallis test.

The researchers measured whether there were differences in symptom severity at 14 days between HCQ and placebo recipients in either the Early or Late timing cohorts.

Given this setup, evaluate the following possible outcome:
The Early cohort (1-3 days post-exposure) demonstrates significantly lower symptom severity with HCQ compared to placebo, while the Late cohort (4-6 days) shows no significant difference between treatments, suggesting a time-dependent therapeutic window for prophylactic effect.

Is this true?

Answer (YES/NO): NO